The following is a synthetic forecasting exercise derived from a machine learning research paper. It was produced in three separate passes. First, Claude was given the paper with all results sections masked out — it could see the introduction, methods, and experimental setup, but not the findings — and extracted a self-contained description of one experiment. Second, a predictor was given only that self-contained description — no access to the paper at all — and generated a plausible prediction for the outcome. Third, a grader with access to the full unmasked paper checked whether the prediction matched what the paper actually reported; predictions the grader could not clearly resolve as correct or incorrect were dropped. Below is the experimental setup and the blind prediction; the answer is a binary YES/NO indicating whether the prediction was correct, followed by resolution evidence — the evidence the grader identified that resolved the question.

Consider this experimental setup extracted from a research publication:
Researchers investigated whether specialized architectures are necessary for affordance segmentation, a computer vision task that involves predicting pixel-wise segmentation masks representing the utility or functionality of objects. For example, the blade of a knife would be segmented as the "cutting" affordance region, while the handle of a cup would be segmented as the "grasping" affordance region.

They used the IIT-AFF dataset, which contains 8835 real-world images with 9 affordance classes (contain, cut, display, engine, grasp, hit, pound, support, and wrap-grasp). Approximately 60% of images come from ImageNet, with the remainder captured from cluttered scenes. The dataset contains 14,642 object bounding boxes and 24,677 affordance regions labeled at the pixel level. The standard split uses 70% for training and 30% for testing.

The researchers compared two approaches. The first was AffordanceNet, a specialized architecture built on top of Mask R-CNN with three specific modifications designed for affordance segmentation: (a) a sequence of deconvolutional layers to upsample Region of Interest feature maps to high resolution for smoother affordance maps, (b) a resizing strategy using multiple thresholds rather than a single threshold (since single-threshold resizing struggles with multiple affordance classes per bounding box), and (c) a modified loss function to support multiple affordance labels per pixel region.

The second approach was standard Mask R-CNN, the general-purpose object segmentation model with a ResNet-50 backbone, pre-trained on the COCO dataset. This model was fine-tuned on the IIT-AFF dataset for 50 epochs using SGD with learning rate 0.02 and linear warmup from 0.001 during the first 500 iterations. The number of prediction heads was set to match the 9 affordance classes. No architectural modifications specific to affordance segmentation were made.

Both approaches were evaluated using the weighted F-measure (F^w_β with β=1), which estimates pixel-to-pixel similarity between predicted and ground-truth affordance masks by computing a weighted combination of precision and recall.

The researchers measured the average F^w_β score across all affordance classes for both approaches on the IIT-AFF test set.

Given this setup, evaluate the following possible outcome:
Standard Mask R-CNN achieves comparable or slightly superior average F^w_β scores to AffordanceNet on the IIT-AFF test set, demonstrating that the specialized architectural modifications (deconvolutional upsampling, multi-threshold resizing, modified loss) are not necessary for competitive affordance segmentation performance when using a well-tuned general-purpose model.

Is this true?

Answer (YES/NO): NO